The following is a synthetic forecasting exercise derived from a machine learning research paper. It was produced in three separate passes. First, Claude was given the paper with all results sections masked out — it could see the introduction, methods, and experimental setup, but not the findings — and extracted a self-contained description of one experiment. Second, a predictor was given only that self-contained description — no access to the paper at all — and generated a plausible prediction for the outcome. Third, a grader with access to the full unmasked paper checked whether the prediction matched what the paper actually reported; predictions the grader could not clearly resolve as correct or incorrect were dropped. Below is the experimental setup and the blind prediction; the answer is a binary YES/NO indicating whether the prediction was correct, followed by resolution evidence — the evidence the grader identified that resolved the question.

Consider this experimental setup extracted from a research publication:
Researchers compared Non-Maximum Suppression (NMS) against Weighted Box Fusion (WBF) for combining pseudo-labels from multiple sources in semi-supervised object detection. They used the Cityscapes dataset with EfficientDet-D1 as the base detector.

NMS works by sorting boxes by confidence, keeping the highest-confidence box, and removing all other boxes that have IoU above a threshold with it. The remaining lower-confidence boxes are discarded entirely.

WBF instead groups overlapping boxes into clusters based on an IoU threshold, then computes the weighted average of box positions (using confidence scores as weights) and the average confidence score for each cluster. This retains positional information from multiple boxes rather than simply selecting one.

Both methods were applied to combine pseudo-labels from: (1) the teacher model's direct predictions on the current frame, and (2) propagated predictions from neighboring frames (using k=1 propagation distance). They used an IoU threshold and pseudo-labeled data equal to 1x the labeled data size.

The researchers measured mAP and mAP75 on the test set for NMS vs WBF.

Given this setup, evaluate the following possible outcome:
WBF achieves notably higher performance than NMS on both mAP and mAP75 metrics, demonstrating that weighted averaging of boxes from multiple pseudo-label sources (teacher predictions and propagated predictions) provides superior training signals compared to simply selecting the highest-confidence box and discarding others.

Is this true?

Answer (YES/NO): NO